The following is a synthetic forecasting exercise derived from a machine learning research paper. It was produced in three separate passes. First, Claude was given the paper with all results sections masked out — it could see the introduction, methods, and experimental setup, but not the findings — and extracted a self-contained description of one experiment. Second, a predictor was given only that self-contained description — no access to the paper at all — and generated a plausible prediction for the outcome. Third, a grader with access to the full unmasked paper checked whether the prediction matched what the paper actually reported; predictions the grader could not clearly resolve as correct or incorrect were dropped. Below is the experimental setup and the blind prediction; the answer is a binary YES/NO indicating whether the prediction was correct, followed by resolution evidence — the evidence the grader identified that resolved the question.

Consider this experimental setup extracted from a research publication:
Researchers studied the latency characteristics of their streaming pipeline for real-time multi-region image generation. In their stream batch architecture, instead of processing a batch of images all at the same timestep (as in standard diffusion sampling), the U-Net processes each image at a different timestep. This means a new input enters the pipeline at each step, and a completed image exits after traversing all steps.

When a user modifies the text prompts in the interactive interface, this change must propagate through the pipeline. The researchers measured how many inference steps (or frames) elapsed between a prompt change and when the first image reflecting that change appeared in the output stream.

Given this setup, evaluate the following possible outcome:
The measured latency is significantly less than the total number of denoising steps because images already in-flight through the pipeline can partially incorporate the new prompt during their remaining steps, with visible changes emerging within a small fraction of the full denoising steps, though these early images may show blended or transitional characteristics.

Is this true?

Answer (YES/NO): NO